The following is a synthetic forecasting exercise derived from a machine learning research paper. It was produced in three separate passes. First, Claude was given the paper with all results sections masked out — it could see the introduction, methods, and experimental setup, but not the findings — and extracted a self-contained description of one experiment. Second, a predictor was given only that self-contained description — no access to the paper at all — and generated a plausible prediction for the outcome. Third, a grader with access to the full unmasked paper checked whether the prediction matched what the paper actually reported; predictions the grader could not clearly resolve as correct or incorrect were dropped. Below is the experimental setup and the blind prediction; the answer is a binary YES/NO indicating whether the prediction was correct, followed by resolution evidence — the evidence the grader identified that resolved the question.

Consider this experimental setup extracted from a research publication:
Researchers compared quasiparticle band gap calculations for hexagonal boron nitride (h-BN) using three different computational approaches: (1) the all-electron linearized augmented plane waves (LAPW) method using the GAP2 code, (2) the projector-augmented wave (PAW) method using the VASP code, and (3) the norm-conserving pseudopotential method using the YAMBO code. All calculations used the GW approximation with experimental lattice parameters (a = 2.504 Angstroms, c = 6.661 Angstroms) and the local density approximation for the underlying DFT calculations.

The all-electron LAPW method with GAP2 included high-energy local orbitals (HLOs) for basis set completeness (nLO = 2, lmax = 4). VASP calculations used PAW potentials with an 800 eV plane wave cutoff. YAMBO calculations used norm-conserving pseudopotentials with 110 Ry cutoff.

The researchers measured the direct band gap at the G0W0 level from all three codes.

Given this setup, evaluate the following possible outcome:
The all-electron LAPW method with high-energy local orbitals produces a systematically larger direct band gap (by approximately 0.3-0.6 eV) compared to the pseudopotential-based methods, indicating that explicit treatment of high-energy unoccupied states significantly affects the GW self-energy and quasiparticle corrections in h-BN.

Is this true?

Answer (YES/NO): NO